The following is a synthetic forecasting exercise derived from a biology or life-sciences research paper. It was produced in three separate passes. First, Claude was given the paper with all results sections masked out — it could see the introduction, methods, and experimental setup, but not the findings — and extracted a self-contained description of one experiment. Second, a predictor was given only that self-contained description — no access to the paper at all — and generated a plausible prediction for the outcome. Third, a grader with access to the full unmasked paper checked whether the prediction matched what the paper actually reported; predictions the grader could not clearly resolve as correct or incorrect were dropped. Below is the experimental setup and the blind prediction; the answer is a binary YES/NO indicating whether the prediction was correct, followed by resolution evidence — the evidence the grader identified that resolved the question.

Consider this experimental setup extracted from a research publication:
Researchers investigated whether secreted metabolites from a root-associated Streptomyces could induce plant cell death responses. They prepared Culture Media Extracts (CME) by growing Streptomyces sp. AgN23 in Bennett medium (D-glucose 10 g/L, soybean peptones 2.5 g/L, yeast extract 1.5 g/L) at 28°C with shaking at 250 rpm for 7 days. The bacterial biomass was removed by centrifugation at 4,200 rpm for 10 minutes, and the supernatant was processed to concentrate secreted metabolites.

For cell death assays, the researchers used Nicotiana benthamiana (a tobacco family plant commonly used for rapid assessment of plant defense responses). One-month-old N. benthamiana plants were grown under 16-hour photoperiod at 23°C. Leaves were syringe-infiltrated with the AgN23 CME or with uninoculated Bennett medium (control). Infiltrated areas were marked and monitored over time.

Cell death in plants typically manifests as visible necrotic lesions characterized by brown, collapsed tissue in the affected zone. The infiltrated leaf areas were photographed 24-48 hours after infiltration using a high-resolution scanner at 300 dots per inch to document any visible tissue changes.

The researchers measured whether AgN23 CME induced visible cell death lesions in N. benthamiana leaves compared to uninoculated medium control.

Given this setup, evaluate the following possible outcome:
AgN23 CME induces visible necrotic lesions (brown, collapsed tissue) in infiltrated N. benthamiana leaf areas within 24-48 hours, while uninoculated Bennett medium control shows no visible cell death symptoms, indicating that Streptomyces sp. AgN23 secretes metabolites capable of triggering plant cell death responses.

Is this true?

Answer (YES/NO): YES